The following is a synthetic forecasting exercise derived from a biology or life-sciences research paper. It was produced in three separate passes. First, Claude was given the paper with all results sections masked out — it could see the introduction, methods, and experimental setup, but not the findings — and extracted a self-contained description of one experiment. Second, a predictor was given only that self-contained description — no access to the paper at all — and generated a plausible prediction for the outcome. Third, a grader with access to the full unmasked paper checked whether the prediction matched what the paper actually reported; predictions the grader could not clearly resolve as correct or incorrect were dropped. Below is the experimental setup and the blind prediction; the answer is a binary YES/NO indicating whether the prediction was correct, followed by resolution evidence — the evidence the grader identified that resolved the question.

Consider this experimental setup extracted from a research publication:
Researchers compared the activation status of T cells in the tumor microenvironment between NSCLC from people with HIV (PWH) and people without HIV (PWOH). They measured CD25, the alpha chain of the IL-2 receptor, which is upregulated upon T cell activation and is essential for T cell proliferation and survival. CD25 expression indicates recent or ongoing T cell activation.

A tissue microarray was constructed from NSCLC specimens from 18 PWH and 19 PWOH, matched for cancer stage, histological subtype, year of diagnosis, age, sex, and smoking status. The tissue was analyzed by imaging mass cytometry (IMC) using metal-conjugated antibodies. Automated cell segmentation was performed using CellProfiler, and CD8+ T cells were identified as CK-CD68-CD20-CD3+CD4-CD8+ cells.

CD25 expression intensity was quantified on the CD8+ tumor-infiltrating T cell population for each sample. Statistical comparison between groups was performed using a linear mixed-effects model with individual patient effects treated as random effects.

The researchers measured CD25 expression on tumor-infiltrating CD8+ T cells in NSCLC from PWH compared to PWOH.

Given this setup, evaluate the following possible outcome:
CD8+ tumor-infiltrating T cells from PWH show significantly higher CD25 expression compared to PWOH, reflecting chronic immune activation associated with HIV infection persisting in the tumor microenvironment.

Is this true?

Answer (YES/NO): NO